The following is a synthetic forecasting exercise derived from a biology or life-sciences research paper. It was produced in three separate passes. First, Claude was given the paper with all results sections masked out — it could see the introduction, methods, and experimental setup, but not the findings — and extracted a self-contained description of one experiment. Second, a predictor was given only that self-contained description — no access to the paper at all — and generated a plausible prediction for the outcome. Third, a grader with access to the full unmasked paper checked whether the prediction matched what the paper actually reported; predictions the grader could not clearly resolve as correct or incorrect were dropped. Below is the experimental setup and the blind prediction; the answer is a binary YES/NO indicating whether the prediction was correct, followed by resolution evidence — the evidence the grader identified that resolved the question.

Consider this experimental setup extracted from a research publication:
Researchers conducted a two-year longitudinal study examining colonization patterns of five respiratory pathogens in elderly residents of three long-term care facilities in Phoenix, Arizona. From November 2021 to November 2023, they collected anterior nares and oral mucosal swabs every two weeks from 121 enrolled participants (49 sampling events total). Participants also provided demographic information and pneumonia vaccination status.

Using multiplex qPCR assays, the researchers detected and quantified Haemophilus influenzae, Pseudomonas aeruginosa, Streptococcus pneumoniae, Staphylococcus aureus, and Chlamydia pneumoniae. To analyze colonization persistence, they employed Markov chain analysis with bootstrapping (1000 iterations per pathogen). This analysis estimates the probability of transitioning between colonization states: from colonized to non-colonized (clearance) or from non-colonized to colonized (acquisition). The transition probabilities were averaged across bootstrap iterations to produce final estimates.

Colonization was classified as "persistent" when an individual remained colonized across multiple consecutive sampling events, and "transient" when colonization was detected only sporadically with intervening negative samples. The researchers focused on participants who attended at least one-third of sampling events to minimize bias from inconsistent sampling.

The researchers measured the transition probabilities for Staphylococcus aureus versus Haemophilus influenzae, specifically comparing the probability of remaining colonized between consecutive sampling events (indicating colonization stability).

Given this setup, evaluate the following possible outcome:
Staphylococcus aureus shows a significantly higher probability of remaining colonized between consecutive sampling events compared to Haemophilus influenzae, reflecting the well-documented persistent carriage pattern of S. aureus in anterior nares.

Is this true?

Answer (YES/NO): YES